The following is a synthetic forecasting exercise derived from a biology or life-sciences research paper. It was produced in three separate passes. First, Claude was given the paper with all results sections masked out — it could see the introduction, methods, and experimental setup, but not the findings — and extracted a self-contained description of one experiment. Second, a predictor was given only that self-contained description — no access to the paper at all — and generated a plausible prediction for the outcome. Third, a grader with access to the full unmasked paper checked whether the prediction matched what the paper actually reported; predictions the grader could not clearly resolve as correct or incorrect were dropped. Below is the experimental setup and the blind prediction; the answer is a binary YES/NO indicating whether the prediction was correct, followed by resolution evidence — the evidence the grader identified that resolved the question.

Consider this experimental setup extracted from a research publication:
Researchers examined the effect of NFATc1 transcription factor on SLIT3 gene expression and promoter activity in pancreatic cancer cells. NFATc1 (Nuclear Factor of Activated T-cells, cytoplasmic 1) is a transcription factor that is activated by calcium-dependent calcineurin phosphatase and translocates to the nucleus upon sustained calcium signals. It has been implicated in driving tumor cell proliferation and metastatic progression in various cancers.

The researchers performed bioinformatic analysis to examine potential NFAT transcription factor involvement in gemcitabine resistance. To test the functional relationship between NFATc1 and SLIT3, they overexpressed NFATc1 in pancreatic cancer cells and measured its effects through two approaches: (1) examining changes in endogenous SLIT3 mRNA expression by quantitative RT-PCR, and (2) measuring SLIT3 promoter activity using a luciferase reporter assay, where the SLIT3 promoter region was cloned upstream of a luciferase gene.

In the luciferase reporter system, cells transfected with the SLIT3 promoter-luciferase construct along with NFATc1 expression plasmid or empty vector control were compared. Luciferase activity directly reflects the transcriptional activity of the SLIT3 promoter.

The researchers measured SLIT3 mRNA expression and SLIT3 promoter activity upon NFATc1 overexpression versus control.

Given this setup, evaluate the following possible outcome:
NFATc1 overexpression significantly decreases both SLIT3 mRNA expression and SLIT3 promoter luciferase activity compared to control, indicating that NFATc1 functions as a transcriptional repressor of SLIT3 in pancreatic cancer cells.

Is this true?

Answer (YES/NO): NO